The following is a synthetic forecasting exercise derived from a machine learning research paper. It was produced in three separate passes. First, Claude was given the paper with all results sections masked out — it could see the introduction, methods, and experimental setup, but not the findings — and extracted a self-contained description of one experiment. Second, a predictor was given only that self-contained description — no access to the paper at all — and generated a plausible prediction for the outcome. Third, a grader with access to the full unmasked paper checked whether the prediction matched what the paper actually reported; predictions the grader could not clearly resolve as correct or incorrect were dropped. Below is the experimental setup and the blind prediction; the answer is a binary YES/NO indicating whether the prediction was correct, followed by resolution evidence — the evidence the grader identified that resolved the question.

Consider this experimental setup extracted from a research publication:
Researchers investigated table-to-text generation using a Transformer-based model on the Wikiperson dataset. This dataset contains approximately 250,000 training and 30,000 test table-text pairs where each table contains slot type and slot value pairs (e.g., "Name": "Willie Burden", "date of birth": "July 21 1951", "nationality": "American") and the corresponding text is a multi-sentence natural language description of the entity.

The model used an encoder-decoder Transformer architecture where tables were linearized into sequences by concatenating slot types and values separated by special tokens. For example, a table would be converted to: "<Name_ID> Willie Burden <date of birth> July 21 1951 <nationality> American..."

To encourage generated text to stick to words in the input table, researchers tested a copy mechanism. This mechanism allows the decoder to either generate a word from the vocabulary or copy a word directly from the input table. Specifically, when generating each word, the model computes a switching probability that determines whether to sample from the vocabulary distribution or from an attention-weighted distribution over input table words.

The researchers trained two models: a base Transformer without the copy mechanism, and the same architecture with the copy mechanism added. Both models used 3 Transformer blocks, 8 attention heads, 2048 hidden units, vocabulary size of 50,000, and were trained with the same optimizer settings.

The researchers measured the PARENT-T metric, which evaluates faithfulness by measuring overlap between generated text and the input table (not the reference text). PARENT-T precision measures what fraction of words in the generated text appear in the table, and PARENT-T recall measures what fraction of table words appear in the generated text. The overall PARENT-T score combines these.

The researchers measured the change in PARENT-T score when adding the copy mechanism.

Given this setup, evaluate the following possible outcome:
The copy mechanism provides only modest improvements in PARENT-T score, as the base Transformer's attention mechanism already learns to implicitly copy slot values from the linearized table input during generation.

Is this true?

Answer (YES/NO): NO